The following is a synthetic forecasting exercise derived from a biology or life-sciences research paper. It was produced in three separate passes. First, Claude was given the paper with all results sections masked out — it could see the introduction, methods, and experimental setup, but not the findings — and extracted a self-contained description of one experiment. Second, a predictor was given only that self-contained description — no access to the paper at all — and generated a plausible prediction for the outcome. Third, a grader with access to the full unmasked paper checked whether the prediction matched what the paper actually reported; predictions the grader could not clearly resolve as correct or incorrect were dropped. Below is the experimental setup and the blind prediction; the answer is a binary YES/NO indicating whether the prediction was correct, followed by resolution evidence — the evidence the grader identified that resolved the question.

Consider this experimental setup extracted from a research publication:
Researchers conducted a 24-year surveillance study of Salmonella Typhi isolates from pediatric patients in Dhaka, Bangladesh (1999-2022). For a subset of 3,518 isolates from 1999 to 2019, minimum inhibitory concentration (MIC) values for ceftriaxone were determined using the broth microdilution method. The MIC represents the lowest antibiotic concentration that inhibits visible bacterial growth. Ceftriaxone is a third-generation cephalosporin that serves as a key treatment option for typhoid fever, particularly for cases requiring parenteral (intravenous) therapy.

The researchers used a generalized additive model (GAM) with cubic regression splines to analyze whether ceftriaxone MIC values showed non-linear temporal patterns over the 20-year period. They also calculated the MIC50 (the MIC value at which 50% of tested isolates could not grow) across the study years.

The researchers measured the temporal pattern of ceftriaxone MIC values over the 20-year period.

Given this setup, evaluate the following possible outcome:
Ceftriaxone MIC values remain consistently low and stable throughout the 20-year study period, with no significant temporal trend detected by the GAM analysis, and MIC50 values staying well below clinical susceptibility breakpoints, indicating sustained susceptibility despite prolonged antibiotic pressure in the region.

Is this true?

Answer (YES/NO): NO